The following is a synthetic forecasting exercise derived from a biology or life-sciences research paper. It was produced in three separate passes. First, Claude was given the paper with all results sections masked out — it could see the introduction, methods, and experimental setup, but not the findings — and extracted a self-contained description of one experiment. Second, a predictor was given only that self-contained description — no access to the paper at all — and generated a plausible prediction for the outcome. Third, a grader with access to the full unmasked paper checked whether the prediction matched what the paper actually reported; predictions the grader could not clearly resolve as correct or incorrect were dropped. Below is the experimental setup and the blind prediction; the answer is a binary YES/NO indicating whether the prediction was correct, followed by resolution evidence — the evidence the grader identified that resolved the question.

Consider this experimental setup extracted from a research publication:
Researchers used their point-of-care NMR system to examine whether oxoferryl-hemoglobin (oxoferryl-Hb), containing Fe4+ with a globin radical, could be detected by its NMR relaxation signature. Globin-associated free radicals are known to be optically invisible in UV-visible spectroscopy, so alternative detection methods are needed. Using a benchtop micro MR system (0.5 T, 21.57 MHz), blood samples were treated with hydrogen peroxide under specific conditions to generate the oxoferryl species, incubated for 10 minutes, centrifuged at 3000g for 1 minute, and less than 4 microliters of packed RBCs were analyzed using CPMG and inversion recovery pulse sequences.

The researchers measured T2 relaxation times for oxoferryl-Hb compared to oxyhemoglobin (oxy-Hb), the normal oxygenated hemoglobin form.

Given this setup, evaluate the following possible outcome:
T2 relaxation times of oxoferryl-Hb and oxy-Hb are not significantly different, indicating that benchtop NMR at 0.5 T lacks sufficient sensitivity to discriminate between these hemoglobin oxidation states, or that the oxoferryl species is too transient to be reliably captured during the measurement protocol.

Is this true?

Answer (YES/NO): NO